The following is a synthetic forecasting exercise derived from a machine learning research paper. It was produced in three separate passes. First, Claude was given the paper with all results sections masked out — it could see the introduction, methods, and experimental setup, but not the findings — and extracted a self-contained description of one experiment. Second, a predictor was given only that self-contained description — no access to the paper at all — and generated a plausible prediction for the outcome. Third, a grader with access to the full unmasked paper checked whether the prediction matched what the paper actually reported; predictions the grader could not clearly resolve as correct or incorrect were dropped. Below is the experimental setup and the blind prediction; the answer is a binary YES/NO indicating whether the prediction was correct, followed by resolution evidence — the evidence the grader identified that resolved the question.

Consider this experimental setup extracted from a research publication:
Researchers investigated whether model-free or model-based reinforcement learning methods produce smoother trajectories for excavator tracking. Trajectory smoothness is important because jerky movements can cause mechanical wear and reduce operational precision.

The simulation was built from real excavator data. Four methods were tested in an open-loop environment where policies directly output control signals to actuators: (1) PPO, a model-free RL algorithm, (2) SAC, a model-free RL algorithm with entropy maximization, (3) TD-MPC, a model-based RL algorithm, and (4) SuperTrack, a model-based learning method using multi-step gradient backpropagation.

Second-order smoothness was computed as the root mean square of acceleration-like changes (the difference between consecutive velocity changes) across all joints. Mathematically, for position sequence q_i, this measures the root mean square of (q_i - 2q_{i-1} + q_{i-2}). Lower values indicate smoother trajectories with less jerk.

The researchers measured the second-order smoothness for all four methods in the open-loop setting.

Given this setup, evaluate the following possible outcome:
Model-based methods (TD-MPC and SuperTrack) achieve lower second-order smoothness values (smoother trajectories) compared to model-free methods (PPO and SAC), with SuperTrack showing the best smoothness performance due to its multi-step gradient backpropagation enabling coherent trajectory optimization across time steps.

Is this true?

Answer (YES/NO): NO